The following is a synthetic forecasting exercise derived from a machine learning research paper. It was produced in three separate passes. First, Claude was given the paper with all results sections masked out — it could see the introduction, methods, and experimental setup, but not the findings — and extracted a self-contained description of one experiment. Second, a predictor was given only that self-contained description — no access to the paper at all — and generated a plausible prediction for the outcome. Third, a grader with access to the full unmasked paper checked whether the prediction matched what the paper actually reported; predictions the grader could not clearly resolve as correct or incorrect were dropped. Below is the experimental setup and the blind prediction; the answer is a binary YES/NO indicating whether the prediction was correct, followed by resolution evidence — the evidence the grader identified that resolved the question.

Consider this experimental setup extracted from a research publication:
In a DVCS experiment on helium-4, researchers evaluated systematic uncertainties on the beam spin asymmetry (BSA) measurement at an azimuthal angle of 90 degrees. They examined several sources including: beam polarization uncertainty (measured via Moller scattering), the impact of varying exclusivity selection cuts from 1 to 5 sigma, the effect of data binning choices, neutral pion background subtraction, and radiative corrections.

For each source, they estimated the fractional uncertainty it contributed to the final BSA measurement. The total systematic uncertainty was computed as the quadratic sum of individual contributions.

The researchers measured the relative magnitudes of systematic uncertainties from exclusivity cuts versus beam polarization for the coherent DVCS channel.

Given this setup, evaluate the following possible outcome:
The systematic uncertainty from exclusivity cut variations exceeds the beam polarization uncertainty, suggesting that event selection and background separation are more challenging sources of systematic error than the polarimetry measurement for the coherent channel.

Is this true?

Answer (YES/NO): YES